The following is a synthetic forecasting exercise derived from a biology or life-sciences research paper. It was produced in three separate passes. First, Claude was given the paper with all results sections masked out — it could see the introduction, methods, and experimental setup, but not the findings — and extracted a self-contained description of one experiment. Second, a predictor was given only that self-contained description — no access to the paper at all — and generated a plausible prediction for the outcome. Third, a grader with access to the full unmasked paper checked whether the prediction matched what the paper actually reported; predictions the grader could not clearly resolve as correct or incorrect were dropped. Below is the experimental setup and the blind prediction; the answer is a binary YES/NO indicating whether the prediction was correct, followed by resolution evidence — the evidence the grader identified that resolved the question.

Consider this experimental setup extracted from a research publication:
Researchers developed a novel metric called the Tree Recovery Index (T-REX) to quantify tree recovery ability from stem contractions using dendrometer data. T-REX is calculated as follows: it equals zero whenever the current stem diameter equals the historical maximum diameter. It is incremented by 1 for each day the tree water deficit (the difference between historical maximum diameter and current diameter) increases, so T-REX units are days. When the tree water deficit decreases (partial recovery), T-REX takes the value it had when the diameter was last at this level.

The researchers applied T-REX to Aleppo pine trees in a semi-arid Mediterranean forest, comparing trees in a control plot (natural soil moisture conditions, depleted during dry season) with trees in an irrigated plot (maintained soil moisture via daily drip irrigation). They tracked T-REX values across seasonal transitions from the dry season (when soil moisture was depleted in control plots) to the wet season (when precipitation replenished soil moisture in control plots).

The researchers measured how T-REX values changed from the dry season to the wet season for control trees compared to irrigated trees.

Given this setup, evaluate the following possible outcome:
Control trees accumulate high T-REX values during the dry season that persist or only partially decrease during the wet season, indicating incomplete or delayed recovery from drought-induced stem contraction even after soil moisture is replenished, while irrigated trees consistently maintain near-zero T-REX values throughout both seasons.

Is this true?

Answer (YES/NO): NO